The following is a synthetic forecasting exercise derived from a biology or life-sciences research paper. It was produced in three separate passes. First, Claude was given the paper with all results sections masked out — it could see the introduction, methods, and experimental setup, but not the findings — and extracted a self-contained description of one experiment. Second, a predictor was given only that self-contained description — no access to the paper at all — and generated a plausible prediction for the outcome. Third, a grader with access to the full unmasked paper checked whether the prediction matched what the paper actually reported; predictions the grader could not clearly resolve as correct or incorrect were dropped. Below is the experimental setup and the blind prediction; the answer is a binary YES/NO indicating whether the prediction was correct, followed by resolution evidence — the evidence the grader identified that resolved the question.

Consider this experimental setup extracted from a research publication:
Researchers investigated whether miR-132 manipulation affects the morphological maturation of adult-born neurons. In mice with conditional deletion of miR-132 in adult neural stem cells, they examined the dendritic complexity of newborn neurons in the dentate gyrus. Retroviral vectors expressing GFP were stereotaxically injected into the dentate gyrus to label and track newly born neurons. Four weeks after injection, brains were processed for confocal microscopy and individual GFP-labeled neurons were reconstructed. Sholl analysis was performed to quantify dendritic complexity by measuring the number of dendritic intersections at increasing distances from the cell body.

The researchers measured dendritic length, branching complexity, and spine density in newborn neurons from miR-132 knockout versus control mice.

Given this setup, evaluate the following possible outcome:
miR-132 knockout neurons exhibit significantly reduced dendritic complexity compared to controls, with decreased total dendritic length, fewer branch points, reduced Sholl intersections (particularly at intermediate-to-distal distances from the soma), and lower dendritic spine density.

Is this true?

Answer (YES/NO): YES